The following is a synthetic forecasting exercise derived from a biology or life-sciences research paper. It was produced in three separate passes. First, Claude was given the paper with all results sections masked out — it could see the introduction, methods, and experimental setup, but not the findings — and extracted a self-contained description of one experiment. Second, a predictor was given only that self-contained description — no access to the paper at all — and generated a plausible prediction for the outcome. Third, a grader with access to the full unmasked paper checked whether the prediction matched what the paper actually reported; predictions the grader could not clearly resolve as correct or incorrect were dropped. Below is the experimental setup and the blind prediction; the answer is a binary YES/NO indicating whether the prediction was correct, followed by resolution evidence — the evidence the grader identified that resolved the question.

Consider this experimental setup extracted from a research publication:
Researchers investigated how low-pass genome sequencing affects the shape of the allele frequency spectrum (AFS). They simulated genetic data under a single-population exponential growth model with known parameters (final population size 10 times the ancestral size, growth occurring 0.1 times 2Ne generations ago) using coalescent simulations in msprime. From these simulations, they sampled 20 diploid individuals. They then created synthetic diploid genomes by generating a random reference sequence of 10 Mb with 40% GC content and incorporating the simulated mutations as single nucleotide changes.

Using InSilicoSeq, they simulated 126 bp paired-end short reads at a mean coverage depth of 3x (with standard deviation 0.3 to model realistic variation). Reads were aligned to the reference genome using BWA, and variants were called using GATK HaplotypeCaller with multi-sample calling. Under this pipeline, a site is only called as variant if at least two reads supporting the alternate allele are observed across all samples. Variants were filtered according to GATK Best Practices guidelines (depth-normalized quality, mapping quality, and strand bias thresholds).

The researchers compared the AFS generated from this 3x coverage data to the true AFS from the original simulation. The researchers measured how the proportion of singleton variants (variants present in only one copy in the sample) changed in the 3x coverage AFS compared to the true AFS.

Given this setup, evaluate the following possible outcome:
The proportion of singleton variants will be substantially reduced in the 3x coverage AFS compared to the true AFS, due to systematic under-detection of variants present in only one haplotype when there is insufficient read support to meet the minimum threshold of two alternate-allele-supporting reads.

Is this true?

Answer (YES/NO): YES